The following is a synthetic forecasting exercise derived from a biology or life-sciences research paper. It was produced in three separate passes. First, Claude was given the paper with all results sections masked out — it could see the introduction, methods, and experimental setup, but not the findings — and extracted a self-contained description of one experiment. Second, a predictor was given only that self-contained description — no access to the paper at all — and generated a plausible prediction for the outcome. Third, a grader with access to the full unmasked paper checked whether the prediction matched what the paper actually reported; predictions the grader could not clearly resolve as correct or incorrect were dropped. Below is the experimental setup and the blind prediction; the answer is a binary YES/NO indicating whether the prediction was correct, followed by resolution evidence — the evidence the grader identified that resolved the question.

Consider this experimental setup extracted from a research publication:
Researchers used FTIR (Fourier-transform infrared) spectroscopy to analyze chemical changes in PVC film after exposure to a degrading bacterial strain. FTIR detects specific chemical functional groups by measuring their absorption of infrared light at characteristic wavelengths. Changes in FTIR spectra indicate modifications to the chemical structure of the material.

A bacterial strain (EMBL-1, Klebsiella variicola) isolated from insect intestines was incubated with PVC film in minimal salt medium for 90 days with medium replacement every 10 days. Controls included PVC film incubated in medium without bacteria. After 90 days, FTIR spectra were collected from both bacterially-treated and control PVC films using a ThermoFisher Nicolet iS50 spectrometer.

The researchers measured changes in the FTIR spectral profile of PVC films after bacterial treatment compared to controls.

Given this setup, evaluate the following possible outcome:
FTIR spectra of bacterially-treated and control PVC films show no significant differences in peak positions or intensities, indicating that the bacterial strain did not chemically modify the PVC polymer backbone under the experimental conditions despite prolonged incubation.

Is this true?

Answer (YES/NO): NO